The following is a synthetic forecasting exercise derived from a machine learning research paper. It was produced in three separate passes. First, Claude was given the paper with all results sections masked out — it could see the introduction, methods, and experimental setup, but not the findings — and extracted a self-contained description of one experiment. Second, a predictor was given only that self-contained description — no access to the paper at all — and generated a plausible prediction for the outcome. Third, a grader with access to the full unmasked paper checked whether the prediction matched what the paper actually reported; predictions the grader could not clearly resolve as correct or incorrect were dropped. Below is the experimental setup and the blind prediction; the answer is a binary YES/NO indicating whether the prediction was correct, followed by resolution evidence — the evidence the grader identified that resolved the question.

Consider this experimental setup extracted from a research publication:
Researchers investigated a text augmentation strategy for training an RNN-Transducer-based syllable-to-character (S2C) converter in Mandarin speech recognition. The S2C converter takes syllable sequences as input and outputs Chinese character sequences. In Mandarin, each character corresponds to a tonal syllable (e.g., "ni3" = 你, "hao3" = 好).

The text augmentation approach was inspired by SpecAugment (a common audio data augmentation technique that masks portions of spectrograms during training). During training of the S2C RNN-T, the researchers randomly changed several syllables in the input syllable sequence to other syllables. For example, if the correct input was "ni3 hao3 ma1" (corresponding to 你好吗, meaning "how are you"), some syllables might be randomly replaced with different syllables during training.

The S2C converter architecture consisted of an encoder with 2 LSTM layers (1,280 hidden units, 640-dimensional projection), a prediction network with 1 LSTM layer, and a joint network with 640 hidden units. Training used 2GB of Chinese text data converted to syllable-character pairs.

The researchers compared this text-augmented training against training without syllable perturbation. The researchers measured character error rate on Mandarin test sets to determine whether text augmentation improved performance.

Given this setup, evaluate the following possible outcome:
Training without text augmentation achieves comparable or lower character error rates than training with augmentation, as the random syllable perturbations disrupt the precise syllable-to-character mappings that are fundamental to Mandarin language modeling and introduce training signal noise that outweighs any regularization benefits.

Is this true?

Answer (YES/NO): NO